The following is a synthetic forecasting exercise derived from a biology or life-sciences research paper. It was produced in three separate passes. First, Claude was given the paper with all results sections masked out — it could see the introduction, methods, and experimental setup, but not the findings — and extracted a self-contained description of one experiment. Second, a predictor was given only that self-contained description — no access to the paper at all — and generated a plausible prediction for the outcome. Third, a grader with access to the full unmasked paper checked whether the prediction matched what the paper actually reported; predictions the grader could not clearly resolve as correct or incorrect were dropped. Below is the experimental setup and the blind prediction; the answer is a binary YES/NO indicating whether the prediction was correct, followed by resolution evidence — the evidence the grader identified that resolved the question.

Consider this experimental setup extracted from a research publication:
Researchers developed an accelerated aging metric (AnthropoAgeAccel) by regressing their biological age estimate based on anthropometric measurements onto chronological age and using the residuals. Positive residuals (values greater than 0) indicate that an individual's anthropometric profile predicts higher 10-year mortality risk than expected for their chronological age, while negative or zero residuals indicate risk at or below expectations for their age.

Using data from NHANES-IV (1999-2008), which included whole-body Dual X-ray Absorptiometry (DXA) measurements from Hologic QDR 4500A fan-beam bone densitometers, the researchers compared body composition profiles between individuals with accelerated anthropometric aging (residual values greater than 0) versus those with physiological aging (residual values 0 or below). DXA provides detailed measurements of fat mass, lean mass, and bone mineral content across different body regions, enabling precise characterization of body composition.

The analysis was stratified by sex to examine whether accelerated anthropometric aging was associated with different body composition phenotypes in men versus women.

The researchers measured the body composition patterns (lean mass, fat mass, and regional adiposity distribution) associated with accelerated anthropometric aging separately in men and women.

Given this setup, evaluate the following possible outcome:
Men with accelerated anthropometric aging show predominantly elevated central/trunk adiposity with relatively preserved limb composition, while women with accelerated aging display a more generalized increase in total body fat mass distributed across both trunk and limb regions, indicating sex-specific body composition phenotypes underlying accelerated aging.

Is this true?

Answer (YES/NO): NO